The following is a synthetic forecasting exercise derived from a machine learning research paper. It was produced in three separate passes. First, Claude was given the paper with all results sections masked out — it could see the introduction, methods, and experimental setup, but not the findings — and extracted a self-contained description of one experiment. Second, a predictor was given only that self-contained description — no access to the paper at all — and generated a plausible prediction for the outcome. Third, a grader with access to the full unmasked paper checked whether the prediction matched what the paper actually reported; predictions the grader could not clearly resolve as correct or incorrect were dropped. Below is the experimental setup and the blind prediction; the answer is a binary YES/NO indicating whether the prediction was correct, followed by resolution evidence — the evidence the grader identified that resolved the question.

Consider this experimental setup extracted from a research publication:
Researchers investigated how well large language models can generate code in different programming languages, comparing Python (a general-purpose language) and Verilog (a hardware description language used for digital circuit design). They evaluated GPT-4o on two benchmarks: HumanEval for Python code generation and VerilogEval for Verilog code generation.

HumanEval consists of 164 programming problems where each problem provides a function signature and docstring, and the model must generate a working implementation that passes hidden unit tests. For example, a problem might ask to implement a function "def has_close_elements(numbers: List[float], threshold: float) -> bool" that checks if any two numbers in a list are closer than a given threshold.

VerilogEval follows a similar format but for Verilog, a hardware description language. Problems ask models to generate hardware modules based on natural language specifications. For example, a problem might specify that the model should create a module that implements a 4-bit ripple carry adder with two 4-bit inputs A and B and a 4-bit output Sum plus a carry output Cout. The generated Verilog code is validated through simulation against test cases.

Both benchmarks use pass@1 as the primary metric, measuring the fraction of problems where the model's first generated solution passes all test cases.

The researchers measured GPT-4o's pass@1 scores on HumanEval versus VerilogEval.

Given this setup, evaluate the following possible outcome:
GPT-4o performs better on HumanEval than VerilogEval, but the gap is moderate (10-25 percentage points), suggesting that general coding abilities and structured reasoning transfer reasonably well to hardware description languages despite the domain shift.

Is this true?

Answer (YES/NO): NO